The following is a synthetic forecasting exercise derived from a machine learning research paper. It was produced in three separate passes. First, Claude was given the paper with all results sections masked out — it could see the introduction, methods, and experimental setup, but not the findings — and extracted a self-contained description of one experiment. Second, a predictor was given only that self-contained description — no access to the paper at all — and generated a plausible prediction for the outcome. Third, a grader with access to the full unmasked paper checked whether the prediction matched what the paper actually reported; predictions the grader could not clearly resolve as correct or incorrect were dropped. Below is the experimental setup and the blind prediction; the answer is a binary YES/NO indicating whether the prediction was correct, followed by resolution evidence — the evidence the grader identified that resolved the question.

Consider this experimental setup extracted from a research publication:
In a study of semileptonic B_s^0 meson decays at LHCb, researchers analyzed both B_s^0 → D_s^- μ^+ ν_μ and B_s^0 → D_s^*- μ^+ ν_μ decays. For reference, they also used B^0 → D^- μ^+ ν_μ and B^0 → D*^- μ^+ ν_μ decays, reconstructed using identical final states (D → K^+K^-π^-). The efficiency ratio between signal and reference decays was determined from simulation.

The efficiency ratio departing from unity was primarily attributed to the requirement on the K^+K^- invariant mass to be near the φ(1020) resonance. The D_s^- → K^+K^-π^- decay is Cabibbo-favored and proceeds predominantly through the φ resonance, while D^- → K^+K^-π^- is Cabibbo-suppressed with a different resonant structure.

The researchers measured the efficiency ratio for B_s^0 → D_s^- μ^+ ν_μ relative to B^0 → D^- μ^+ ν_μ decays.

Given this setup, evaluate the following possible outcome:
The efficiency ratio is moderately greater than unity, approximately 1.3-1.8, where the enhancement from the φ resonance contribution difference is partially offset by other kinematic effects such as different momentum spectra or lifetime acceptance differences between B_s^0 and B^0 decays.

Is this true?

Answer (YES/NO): YES